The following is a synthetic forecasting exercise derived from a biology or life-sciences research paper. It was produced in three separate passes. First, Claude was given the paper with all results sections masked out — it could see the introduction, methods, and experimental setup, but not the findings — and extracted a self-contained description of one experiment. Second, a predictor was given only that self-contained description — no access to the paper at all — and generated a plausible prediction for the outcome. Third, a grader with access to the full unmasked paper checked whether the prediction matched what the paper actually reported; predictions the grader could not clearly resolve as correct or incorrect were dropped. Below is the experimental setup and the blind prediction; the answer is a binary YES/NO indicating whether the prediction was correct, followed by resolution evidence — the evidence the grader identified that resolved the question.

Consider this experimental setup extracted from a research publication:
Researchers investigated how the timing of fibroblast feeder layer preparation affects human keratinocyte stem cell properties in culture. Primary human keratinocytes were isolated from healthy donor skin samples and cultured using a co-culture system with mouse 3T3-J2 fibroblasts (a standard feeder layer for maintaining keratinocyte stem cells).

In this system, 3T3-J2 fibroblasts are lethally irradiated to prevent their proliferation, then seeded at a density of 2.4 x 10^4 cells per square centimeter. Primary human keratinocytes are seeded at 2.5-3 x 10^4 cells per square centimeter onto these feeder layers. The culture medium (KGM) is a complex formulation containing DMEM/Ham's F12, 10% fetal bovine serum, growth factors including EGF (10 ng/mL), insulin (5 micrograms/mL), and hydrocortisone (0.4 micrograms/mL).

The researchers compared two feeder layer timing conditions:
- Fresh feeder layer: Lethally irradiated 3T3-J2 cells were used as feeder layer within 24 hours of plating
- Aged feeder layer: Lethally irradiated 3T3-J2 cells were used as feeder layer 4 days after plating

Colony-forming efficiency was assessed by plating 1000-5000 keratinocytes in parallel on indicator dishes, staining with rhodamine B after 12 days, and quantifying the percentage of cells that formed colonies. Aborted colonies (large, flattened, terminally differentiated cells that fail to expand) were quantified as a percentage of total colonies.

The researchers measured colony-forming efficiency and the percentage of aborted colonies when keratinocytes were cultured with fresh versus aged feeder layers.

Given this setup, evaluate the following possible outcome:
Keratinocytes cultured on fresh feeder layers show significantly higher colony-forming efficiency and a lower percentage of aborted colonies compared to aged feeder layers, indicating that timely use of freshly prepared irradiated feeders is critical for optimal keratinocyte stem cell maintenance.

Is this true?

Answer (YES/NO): YES